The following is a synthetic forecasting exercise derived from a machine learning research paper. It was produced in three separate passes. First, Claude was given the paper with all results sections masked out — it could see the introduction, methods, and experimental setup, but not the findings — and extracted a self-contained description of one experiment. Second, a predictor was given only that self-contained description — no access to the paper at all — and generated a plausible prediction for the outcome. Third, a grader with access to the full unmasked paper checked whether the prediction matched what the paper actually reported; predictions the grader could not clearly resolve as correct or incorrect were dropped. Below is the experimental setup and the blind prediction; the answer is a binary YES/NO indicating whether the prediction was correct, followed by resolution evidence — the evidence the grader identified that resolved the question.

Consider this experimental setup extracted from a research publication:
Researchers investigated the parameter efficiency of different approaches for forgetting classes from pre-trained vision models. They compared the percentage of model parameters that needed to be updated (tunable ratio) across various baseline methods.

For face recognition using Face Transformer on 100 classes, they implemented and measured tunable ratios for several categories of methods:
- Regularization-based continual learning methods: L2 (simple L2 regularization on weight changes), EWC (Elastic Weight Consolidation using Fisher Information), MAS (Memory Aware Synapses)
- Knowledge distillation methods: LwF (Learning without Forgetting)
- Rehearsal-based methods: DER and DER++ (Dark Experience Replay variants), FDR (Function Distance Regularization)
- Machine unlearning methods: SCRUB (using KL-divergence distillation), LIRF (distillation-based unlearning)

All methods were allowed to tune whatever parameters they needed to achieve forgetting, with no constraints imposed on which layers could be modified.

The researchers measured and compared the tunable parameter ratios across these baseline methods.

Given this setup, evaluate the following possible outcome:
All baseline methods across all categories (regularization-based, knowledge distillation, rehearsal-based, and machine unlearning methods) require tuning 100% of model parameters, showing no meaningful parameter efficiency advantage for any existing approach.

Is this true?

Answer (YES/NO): NO